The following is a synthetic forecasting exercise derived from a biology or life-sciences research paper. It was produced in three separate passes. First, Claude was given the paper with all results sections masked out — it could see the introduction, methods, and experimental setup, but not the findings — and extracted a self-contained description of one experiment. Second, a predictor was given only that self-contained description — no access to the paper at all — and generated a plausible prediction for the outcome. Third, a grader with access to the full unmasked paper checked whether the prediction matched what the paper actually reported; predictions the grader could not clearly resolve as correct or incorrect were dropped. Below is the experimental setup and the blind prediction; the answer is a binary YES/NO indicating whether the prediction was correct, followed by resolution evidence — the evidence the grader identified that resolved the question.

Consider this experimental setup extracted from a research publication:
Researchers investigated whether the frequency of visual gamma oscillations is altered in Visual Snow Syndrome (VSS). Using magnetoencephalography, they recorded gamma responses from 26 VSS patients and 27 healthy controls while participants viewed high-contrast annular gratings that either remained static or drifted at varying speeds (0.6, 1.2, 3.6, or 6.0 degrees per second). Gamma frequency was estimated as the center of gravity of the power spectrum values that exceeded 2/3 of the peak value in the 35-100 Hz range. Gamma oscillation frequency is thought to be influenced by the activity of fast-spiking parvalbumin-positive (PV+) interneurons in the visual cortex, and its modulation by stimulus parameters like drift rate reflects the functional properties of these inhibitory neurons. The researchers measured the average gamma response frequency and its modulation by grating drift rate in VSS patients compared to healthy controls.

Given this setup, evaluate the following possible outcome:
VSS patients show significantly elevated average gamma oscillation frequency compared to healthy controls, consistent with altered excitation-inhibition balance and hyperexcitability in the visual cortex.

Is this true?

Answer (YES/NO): NO